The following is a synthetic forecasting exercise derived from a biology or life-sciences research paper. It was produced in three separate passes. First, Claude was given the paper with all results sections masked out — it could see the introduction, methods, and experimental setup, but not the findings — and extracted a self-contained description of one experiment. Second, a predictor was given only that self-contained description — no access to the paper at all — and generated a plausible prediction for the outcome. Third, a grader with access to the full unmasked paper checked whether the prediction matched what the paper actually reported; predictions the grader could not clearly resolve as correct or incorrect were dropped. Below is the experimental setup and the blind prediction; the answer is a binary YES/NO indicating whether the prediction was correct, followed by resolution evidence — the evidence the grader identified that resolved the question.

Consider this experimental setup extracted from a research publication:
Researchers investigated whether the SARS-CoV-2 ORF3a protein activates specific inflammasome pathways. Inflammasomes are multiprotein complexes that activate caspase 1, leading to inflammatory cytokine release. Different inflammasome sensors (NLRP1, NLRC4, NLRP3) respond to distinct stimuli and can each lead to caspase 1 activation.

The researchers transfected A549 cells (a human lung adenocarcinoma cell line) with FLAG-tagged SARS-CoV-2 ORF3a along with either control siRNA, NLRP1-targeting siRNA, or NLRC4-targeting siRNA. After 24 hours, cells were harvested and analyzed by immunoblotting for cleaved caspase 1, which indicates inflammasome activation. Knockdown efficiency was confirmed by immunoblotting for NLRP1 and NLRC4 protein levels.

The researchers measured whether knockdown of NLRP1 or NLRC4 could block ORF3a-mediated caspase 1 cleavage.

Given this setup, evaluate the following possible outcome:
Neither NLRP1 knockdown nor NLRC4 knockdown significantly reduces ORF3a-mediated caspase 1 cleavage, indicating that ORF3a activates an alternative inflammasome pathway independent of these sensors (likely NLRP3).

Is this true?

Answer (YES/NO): YES